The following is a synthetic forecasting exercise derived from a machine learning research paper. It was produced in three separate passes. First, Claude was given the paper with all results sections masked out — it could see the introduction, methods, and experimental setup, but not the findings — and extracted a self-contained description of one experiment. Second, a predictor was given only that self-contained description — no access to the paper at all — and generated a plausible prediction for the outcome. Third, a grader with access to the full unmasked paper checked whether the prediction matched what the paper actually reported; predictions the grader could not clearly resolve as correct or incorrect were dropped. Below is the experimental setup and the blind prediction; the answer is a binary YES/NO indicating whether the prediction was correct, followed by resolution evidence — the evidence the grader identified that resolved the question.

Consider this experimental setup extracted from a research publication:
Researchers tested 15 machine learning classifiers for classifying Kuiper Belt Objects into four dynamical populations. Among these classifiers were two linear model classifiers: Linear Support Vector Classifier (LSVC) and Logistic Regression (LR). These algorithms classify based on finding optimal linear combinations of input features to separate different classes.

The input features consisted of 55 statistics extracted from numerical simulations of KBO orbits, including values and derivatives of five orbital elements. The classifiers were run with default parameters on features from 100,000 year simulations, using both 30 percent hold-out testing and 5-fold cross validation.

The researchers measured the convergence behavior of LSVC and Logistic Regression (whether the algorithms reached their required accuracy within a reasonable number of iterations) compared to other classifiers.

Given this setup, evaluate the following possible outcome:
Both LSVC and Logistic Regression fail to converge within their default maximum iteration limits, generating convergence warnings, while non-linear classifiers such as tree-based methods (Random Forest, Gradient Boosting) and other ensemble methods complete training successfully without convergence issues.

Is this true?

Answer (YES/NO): YES